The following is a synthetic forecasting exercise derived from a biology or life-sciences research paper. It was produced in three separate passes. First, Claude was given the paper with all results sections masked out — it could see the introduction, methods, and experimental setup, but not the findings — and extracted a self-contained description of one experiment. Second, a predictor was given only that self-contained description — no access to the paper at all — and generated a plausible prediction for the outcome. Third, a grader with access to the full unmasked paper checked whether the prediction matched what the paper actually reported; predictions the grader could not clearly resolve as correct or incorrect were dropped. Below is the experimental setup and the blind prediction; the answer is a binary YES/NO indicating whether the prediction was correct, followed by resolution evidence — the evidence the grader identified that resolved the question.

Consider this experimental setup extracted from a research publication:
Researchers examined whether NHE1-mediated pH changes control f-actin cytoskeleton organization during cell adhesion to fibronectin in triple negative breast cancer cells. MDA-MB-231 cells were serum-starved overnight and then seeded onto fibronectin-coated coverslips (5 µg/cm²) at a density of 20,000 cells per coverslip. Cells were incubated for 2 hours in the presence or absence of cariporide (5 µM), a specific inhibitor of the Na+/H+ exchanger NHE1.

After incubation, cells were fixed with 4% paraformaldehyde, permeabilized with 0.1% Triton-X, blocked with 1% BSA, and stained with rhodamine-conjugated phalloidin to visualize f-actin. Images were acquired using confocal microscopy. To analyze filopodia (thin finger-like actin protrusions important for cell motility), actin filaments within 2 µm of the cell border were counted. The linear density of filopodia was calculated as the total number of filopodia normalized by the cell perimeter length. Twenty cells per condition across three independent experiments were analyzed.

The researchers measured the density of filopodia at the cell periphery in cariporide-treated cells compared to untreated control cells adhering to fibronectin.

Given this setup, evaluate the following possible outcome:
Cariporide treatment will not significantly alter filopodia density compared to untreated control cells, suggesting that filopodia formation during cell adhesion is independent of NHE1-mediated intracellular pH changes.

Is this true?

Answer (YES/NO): NO